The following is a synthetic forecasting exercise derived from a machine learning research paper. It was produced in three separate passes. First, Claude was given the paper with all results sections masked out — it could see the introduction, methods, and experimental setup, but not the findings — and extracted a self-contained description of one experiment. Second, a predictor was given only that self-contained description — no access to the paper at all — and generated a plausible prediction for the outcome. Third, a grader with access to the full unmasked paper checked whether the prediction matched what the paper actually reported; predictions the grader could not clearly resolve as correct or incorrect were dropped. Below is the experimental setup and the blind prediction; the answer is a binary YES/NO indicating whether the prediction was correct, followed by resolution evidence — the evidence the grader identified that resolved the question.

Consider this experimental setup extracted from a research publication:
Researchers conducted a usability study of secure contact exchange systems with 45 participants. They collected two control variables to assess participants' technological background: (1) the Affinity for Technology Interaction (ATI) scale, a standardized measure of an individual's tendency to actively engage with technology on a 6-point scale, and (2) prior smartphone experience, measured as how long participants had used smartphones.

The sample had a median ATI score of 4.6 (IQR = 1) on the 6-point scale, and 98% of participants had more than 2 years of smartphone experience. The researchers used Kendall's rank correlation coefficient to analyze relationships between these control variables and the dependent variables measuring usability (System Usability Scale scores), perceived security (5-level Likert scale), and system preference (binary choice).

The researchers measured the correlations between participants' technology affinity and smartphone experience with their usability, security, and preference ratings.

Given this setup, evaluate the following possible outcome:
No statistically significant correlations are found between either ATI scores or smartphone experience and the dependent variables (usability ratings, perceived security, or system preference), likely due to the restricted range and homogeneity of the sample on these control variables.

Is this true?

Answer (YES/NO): YES